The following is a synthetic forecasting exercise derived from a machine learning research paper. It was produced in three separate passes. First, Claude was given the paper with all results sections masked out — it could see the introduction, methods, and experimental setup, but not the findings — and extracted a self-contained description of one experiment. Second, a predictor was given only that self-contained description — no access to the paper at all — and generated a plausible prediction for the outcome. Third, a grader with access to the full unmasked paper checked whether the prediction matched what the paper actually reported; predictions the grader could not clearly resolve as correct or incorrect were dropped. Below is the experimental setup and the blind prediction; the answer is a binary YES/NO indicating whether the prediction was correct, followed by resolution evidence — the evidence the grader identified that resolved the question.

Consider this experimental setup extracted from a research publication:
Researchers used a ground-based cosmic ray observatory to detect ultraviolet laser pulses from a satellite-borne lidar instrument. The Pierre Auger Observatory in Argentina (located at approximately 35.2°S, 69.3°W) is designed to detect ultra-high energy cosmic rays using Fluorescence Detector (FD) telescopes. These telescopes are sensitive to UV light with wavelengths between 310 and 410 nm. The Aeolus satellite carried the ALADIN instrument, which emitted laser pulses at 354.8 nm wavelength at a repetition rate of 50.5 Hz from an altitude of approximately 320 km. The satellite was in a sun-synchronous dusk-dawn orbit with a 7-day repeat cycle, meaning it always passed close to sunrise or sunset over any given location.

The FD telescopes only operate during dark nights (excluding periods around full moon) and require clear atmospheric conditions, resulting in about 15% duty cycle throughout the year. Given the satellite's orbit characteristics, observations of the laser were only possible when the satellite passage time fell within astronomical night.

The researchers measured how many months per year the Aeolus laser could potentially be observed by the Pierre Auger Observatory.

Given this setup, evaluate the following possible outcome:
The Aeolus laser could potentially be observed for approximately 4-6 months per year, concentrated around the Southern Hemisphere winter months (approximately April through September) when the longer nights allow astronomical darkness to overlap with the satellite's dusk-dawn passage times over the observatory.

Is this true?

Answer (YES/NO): NO